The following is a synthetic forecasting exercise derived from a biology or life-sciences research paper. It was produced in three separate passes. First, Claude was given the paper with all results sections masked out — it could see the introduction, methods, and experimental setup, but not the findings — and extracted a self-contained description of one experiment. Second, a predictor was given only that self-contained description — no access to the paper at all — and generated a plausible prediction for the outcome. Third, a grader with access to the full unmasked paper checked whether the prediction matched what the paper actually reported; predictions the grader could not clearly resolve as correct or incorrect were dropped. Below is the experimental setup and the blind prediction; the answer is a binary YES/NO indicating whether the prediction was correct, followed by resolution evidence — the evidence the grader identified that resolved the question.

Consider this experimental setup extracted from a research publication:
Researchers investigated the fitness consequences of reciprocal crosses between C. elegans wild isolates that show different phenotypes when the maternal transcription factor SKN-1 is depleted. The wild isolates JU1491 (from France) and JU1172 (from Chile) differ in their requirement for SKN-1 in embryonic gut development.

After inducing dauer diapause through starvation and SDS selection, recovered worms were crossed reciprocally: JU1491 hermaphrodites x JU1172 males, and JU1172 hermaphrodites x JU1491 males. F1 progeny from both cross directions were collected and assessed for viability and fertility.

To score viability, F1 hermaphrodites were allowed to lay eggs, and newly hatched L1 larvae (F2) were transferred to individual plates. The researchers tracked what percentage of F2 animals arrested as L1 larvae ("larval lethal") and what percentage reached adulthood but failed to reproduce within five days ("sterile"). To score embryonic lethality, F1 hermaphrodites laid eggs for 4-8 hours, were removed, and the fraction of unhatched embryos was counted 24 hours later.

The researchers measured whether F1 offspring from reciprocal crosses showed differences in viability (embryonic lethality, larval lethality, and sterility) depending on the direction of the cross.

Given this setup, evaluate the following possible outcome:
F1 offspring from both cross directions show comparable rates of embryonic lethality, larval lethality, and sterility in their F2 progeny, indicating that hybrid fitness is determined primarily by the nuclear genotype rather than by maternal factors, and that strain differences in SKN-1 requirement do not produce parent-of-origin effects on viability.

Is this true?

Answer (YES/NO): NO